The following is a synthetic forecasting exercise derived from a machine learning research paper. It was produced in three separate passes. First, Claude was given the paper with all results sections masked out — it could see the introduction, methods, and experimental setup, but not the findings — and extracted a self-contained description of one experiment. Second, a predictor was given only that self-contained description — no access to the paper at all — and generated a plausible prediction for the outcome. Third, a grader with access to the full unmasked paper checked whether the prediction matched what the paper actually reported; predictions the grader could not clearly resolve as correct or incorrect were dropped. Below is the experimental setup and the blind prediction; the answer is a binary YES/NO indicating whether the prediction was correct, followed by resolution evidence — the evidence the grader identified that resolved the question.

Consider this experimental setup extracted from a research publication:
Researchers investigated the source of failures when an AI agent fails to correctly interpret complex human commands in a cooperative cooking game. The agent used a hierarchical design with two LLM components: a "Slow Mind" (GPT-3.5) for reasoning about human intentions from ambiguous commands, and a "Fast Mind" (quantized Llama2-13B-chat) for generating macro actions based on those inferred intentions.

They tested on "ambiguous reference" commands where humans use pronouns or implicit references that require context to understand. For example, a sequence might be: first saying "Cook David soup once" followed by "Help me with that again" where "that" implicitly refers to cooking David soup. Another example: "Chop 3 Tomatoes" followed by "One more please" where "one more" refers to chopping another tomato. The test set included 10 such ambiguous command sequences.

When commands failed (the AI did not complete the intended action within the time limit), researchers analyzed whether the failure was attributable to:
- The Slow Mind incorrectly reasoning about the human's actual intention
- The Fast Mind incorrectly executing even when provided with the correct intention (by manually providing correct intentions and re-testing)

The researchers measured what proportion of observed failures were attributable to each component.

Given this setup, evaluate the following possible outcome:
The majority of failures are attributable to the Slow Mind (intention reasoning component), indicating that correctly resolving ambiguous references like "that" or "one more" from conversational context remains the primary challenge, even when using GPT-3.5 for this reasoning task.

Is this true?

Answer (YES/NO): YES